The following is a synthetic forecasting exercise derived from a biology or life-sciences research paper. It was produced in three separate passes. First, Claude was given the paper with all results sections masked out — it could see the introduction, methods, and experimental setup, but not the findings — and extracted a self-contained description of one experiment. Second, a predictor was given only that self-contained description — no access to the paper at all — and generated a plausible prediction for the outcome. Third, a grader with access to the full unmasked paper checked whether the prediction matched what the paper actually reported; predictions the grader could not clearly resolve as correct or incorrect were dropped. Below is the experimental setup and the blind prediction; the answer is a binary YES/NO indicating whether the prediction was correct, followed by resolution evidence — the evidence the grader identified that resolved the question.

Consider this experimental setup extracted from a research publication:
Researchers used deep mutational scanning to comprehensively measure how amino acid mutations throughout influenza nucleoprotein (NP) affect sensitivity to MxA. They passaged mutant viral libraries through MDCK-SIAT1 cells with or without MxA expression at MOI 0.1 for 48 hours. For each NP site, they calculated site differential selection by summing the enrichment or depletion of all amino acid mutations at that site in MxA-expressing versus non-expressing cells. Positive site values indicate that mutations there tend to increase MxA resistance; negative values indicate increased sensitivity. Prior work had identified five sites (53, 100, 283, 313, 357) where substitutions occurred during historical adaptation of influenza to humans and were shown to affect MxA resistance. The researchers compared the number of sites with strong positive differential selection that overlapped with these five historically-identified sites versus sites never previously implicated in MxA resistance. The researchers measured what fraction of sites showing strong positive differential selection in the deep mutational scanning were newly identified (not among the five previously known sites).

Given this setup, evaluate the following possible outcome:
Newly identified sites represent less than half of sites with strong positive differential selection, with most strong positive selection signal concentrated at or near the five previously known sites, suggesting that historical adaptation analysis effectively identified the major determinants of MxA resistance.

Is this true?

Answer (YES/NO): NO